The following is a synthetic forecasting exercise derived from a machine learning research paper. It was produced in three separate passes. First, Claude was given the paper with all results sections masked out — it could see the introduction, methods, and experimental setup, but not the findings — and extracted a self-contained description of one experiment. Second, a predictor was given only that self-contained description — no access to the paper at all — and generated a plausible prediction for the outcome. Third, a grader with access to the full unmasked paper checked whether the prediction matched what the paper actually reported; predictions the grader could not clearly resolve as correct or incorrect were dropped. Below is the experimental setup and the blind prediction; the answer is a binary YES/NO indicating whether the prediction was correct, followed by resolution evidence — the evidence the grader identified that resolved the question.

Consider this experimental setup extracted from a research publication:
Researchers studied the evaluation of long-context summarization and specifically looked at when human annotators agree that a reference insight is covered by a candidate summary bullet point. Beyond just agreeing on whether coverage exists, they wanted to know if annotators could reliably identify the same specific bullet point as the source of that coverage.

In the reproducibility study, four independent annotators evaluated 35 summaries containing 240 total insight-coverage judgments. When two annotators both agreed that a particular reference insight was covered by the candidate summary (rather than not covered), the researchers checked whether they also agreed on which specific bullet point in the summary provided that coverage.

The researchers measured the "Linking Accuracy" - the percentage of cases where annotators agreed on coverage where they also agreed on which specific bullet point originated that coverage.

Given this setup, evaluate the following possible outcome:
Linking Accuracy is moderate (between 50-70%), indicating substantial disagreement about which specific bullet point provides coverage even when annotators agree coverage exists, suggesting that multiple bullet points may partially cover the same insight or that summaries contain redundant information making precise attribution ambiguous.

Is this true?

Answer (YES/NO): NO